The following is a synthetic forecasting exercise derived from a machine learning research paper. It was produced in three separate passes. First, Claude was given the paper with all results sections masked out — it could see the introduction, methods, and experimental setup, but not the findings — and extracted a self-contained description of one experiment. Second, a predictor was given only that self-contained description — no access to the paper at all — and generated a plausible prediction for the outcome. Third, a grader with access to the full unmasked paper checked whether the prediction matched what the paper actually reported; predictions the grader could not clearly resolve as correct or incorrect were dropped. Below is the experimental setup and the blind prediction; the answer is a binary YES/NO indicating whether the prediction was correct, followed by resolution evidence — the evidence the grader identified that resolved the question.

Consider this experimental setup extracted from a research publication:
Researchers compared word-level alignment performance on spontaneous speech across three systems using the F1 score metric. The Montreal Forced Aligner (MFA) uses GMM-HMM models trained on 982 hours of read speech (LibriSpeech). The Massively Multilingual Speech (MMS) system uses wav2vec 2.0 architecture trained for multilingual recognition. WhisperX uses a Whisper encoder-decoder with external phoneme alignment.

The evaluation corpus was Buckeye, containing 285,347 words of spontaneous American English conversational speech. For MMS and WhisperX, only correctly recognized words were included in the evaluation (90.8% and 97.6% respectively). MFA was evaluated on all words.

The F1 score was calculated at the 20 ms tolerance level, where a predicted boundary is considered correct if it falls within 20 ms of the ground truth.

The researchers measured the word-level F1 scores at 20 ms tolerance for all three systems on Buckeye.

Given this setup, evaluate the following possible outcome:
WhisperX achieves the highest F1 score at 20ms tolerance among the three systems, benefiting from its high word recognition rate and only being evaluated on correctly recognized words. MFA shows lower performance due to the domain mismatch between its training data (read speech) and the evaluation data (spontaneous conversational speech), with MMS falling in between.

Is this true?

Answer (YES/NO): NO